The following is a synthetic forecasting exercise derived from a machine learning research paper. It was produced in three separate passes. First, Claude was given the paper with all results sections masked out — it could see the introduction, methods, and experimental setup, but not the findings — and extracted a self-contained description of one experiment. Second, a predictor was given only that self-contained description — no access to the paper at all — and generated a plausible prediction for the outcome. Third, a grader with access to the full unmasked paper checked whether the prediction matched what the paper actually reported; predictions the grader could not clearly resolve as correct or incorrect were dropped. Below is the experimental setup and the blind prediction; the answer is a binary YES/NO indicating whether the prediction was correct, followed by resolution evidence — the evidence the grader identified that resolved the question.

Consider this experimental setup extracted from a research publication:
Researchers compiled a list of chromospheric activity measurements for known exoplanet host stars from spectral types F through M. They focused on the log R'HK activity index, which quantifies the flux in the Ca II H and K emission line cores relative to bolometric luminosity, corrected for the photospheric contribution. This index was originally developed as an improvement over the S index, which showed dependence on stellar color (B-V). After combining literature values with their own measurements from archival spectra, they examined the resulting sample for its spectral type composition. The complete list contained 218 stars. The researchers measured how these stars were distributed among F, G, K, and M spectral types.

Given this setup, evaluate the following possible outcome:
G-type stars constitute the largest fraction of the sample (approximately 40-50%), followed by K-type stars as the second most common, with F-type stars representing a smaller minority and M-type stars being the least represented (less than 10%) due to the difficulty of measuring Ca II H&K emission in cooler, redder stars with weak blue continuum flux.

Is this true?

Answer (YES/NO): NO